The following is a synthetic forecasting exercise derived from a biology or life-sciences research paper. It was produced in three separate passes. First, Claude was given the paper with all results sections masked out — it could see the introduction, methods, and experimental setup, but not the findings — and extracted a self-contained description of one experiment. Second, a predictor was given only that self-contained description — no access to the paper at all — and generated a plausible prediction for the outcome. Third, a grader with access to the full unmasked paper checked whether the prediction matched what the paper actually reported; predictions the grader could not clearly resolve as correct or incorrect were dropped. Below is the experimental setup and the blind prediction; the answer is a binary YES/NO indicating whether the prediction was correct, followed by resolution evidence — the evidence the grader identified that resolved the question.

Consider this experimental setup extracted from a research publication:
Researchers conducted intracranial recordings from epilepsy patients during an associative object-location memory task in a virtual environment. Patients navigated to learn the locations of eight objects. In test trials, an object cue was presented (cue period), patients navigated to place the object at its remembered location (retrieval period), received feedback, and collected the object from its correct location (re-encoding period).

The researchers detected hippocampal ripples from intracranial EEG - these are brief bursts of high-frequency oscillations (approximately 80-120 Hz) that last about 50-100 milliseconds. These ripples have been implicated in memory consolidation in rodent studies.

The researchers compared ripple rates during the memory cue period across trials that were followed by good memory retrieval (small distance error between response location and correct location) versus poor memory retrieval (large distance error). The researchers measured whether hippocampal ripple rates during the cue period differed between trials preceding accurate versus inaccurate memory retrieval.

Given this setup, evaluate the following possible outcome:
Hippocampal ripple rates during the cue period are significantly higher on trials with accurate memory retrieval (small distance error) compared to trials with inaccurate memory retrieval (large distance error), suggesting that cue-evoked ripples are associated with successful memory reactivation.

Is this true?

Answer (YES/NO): YES